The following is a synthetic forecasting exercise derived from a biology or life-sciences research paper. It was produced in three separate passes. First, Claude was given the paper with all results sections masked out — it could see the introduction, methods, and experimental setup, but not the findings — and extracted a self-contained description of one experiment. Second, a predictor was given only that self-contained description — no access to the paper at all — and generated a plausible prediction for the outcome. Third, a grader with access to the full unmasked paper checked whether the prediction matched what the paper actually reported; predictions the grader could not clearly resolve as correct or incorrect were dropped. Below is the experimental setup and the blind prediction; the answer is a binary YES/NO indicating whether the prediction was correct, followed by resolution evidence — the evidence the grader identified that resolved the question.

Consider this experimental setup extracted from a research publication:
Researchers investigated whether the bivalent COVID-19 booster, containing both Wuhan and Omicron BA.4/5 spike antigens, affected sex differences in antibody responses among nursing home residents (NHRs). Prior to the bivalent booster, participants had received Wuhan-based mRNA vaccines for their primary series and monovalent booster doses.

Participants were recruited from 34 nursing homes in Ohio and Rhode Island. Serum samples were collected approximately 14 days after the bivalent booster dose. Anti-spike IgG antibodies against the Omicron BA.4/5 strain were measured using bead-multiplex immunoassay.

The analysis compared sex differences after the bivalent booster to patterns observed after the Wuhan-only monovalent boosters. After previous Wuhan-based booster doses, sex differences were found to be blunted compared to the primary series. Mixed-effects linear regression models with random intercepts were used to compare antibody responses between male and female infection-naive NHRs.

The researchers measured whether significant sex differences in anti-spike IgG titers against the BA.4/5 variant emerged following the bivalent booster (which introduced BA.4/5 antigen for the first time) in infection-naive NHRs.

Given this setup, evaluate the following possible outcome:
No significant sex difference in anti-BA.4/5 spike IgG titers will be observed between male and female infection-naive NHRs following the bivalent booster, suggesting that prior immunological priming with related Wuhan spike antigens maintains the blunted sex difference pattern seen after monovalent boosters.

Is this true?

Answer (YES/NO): YES